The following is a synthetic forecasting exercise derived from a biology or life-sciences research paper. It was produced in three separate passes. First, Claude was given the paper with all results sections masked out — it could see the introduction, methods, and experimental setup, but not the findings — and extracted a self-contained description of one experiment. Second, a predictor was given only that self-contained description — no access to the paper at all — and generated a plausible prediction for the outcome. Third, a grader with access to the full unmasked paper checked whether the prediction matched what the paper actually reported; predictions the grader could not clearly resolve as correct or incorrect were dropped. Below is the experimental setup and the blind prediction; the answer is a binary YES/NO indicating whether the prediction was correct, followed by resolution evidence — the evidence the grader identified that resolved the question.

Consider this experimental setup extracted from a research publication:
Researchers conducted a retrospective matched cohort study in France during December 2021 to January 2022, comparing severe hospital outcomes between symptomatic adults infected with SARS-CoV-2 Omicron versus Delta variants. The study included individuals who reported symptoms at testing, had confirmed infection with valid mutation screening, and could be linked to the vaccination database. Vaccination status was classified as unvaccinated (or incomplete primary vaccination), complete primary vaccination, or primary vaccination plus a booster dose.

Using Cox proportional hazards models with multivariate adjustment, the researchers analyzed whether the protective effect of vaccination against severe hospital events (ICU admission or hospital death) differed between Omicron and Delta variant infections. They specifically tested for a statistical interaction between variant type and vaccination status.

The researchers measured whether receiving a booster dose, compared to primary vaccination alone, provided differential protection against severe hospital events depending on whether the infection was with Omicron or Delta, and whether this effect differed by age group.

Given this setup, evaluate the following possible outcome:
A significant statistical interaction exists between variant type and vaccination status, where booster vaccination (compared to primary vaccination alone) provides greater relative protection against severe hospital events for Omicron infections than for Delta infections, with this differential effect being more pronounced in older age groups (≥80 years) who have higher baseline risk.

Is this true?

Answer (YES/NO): NO